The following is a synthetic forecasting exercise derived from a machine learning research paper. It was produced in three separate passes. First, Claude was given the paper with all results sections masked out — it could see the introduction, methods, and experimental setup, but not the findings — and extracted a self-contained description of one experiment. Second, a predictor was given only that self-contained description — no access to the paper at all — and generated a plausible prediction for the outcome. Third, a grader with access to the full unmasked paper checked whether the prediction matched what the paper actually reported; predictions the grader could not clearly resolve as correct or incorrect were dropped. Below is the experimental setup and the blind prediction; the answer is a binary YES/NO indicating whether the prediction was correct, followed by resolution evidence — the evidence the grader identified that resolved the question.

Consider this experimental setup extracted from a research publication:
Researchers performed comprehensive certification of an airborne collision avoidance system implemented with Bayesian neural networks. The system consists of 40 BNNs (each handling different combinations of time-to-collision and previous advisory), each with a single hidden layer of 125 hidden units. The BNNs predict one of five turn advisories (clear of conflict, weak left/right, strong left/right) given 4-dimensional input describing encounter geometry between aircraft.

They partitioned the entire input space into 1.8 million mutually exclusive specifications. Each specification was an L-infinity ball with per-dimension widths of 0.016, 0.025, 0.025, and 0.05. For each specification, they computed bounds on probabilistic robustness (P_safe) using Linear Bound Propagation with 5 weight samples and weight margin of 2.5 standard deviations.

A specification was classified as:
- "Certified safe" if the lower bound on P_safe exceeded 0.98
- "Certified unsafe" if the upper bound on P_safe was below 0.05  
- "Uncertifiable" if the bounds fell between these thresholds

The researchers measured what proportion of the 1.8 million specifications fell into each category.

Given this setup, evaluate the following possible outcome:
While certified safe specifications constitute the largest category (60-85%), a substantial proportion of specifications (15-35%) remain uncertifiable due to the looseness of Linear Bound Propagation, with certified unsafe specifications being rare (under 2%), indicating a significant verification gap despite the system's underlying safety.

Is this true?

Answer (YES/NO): NO